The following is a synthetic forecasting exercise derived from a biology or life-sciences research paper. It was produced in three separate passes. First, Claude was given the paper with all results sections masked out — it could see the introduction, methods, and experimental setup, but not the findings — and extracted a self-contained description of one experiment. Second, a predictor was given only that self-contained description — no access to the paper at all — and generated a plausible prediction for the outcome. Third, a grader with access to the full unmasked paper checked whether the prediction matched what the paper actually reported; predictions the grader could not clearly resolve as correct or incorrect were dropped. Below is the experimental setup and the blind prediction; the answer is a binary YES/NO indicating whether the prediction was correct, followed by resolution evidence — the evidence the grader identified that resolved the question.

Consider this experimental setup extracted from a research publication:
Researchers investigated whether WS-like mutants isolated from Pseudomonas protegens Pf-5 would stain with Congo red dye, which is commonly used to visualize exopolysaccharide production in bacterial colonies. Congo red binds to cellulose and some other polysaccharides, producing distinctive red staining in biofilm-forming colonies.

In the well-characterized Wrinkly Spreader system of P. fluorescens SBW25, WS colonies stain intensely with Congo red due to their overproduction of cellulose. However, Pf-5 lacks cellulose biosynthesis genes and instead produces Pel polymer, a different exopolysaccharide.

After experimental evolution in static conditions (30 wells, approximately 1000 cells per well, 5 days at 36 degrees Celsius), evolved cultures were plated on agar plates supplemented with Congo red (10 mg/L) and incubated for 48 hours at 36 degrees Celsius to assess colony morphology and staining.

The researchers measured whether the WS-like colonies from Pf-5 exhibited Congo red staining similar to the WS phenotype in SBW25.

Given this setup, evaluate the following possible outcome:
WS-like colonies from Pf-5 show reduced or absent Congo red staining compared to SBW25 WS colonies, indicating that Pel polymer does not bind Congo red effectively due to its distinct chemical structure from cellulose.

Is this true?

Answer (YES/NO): NO